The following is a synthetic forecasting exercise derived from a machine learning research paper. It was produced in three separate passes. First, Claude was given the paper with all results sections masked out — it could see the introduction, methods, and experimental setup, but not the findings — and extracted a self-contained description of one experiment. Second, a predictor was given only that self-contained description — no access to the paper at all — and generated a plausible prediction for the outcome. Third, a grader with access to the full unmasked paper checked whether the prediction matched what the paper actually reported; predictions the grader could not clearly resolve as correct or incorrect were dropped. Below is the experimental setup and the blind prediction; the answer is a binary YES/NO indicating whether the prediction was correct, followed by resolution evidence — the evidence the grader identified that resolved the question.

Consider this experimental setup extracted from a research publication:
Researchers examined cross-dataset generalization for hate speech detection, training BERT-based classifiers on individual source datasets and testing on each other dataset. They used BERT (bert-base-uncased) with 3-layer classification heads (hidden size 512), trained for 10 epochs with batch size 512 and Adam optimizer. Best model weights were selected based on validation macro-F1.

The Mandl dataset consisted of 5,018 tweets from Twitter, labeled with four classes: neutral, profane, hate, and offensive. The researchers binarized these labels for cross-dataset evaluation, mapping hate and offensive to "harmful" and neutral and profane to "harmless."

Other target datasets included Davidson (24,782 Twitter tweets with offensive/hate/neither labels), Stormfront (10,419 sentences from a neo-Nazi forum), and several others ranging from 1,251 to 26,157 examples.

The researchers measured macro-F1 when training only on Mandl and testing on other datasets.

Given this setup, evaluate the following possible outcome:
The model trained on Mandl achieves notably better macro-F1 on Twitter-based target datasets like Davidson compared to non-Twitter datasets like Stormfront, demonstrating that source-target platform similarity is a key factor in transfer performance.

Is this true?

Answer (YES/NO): NO